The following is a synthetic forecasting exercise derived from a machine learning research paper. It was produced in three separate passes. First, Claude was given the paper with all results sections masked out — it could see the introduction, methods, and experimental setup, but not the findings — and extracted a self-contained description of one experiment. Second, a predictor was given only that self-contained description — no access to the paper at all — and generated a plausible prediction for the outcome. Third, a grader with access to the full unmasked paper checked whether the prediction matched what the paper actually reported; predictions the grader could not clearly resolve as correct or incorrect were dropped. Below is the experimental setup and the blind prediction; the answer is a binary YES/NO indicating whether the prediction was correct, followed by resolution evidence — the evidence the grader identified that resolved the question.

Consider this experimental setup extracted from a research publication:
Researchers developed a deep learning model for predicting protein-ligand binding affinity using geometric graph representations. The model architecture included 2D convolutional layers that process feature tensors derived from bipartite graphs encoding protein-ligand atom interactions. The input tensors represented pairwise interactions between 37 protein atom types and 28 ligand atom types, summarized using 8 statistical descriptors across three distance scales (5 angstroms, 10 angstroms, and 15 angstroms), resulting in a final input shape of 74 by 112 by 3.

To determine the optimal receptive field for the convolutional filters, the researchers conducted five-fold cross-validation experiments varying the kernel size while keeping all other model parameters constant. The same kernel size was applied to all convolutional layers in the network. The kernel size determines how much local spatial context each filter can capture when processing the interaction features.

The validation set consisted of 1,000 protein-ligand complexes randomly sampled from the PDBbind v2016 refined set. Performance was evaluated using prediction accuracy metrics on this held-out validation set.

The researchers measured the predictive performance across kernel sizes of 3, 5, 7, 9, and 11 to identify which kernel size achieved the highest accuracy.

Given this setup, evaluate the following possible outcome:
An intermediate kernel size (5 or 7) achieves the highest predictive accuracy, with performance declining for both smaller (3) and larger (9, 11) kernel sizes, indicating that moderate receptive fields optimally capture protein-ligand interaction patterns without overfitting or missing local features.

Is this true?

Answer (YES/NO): YES